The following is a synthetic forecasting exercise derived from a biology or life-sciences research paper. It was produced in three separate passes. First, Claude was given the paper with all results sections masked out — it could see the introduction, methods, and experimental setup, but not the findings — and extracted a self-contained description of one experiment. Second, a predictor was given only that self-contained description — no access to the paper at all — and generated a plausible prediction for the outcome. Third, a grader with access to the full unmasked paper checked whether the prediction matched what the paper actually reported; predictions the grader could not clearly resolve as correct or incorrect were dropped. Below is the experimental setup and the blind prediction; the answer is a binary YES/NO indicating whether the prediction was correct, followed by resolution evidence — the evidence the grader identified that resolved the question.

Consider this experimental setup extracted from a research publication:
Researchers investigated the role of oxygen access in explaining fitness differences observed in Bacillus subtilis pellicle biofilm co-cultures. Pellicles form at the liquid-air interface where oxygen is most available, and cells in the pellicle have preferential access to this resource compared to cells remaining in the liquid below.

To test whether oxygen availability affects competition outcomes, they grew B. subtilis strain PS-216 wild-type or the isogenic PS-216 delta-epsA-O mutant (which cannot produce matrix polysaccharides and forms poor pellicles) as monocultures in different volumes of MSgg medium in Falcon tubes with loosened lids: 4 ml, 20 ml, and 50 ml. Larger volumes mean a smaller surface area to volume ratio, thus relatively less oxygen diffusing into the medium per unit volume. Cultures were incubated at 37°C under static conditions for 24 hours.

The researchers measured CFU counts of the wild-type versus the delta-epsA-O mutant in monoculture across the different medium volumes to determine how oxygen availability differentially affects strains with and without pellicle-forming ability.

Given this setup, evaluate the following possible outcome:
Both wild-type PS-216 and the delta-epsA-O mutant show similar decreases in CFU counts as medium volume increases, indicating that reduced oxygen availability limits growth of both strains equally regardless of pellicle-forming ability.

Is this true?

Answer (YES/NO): NO